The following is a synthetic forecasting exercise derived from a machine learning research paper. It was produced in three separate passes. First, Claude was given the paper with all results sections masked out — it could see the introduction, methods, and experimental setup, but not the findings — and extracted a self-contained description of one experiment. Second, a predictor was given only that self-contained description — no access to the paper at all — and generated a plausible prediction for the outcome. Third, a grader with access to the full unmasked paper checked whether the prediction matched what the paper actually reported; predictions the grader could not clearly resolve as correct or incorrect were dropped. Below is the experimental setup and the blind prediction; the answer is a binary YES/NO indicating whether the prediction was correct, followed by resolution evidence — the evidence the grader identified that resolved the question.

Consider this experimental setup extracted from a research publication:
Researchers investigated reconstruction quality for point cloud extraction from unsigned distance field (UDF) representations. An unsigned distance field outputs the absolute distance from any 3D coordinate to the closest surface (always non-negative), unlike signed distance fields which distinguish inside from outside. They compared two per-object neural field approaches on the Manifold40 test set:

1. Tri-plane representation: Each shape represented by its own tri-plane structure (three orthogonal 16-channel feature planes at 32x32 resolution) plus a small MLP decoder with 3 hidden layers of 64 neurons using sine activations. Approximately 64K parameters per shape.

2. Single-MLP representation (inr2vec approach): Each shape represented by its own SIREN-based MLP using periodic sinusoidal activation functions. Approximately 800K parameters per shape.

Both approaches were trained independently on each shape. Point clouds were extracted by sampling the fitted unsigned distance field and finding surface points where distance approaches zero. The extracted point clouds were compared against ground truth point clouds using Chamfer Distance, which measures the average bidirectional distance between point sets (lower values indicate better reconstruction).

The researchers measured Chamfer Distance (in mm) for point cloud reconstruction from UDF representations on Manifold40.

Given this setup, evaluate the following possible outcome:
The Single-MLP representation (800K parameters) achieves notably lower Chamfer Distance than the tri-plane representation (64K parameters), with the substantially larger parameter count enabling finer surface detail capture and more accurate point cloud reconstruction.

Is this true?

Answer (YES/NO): NO